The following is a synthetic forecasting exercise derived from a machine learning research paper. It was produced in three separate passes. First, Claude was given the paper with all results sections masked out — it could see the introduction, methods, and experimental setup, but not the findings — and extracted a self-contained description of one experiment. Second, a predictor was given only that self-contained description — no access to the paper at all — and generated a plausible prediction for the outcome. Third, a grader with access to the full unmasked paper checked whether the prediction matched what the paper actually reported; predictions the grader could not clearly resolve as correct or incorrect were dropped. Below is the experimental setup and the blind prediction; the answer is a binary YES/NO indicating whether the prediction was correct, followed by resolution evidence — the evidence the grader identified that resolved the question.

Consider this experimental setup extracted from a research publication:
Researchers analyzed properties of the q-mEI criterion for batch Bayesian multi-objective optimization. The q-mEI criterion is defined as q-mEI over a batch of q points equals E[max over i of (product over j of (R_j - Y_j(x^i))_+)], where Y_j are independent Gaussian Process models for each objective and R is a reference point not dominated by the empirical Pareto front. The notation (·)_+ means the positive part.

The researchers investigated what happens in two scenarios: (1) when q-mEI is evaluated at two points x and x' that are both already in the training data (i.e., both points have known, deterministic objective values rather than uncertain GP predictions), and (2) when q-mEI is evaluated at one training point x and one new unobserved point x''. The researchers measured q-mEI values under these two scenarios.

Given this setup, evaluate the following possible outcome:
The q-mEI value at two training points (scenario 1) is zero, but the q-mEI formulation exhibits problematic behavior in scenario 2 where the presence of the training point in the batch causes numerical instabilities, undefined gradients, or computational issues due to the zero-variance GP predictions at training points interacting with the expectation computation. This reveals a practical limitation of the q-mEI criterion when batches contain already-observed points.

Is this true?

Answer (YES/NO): NO